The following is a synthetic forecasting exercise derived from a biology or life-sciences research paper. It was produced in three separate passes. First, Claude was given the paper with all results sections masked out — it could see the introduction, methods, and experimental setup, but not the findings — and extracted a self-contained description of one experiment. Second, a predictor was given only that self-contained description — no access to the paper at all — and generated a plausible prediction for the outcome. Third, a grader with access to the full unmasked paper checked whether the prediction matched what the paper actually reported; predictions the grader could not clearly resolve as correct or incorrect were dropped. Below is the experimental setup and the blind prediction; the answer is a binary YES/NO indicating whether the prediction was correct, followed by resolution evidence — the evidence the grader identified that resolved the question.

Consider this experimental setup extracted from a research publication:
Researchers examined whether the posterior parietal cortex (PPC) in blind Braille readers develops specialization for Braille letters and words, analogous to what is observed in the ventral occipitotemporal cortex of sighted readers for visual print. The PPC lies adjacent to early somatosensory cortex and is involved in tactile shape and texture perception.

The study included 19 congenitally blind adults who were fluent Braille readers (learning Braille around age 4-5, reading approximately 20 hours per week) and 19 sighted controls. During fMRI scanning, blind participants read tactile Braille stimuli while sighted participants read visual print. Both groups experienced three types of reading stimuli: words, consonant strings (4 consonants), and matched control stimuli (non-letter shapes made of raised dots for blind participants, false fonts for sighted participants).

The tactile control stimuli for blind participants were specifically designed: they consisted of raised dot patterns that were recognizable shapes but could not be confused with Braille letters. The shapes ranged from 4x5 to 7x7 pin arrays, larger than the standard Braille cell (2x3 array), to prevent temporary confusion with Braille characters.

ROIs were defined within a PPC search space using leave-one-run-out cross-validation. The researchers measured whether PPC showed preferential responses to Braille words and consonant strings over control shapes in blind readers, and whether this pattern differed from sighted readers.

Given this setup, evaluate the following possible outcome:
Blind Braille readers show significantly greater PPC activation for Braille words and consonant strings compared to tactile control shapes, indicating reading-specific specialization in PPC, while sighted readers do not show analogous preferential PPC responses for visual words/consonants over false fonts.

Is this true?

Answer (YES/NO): NO